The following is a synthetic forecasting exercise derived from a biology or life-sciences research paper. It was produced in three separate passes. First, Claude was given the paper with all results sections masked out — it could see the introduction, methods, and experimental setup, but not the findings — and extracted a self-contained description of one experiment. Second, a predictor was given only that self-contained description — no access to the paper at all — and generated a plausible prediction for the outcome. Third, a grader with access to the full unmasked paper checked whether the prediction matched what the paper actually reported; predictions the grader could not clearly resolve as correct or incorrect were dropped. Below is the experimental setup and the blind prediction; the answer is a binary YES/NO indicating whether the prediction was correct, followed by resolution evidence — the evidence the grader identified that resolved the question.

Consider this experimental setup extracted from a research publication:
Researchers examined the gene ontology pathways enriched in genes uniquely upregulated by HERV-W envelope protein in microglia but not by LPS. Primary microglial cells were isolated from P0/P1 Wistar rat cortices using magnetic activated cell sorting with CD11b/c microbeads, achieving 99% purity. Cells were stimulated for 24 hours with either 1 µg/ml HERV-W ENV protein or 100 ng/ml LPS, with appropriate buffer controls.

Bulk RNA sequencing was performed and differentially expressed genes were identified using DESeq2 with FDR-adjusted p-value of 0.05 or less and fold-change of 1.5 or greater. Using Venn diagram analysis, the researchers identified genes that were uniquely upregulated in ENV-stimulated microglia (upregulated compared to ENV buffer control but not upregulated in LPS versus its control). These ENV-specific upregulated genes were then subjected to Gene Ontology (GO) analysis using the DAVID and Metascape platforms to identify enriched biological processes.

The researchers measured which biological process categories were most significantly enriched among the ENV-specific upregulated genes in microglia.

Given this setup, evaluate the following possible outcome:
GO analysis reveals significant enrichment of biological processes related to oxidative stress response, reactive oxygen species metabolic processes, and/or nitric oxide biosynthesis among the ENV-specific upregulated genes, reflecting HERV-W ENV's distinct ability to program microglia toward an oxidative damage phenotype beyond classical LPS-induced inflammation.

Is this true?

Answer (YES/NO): NO